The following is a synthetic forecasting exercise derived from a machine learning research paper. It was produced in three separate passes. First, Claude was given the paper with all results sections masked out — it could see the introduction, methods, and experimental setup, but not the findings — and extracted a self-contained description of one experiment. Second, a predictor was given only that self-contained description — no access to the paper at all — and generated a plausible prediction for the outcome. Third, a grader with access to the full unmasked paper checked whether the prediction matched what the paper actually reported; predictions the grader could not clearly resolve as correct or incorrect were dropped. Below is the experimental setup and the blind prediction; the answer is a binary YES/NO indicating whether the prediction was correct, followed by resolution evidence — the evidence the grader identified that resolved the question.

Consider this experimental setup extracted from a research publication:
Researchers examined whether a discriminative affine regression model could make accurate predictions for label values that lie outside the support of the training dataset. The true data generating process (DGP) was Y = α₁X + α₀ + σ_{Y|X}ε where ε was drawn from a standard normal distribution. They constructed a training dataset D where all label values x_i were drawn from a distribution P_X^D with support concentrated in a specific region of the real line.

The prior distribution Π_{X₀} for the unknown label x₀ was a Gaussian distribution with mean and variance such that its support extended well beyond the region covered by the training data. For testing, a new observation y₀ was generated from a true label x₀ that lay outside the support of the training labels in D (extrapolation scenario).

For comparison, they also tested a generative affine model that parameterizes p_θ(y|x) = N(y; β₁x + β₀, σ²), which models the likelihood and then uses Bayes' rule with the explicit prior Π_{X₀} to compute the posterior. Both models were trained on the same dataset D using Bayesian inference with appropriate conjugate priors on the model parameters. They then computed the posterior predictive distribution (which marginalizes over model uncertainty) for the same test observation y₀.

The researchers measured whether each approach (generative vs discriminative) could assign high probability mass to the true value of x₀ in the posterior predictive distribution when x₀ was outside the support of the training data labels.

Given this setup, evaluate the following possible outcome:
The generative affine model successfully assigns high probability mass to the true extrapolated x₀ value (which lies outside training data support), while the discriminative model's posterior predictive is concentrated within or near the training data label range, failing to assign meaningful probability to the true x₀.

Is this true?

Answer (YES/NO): YES